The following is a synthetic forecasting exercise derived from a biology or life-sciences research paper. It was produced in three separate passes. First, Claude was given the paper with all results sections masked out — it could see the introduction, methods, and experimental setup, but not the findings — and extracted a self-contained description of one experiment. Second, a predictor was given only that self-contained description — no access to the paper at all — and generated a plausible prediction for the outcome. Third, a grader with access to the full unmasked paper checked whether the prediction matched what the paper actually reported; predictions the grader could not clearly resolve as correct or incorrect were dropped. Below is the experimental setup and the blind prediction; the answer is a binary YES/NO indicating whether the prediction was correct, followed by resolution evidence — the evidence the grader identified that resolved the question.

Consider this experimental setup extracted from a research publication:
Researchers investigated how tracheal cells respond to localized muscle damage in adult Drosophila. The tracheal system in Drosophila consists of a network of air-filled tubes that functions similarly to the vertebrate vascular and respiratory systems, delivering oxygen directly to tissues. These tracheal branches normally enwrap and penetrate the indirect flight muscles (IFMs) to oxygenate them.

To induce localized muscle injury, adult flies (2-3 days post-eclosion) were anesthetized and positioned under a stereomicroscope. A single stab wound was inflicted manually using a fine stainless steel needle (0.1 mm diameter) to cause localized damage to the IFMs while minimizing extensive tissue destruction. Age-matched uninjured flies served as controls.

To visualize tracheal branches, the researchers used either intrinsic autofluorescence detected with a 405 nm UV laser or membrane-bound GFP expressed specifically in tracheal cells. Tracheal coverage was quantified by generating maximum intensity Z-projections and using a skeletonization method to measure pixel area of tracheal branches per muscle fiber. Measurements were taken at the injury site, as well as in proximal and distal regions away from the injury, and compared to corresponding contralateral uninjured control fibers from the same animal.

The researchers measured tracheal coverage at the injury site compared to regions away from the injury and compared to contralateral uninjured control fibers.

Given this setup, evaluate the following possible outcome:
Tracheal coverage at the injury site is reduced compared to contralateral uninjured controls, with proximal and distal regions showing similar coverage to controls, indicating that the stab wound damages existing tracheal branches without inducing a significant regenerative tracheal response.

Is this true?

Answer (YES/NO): NO